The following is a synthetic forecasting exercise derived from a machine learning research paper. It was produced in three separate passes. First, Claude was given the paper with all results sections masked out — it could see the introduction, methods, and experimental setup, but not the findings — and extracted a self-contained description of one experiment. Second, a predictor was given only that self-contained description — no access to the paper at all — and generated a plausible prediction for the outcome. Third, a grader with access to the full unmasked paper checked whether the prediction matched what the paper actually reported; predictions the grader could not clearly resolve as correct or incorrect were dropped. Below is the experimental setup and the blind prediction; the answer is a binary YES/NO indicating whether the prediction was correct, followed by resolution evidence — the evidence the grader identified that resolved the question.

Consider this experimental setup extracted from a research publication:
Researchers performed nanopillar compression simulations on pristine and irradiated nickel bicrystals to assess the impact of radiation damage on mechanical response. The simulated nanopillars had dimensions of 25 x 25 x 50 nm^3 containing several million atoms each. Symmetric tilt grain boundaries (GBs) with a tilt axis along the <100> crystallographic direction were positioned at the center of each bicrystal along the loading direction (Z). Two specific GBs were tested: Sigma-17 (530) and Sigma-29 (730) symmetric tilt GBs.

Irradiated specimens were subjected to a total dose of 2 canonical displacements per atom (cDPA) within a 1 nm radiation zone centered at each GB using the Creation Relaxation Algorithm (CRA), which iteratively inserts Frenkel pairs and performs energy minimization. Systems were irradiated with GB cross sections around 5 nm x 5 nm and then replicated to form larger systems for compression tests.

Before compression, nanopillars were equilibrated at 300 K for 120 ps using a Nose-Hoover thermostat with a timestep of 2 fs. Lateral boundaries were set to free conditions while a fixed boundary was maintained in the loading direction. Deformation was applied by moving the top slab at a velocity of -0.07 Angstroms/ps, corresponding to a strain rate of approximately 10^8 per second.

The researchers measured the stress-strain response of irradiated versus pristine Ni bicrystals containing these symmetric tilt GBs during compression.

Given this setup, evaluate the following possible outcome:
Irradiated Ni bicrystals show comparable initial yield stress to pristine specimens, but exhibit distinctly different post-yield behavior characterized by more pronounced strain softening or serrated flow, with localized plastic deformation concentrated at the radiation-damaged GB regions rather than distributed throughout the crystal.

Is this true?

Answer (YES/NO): NO